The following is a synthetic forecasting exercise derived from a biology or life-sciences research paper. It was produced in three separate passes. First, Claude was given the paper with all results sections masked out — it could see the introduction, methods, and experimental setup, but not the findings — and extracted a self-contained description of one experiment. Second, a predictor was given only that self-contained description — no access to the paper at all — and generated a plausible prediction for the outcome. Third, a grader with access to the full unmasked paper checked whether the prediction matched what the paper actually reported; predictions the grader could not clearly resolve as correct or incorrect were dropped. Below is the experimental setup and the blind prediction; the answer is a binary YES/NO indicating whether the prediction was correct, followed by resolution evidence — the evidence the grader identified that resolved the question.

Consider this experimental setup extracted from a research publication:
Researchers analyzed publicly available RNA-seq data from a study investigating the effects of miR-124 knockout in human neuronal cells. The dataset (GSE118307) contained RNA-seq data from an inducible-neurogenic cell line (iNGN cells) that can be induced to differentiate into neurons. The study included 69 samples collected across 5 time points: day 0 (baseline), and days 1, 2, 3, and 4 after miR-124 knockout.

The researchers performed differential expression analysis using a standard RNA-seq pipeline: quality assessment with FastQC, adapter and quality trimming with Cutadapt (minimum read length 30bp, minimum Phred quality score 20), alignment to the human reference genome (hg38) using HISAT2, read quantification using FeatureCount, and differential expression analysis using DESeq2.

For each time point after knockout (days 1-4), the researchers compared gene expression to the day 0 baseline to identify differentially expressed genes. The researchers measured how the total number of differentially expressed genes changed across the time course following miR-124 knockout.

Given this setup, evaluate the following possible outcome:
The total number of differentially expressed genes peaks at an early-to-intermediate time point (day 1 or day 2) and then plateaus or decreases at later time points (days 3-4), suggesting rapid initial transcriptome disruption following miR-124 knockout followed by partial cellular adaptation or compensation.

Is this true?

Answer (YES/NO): NO